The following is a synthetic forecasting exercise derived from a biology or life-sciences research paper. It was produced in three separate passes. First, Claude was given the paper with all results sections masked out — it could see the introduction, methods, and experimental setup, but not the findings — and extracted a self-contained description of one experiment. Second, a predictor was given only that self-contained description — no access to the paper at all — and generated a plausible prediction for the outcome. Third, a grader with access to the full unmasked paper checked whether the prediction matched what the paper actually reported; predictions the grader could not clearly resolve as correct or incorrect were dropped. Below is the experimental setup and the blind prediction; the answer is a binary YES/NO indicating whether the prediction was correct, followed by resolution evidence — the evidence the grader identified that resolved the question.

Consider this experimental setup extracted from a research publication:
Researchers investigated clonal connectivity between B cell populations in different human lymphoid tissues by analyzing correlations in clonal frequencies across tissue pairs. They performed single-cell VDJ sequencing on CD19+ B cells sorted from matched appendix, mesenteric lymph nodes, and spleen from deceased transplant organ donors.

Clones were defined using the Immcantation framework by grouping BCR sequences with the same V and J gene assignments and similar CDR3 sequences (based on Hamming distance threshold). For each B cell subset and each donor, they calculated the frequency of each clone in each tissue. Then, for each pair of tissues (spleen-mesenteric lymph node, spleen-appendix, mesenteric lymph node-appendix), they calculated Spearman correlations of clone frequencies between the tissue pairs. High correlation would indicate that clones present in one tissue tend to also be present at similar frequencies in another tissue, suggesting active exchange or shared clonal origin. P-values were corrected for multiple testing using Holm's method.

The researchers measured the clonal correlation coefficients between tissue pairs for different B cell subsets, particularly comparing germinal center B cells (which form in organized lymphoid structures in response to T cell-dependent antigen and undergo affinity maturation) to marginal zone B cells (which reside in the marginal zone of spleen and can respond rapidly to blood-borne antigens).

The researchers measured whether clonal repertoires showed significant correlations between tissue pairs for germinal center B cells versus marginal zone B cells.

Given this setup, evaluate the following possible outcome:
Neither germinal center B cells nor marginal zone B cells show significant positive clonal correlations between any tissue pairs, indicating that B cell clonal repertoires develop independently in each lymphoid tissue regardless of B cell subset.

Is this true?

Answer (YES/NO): NO